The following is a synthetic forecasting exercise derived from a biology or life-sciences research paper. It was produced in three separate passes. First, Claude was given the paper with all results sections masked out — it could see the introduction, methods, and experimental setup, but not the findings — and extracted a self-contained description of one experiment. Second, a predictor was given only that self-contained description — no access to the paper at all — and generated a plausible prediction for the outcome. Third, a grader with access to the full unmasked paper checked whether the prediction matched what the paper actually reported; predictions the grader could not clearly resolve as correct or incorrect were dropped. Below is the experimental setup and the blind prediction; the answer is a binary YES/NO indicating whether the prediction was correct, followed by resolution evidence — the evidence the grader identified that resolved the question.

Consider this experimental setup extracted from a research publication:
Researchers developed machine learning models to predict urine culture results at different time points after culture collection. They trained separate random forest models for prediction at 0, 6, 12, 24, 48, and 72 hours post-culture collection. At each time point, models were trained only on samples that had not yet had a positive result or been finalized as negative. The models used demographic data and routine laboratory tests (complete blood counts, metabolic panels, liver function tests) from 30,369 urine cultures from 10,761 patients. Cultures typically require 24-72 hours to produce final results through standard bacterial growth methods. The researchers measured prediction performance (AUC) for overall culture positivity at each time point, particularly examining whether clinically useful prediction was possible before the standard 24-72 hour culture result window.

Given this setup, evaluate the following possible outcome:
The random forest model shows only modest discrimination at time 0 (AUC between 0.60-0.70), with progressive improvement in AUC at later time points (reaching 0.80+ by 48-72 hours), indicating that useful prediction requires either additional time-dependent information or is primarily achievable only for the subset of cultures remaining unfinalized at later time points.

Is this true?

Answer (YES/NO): NO